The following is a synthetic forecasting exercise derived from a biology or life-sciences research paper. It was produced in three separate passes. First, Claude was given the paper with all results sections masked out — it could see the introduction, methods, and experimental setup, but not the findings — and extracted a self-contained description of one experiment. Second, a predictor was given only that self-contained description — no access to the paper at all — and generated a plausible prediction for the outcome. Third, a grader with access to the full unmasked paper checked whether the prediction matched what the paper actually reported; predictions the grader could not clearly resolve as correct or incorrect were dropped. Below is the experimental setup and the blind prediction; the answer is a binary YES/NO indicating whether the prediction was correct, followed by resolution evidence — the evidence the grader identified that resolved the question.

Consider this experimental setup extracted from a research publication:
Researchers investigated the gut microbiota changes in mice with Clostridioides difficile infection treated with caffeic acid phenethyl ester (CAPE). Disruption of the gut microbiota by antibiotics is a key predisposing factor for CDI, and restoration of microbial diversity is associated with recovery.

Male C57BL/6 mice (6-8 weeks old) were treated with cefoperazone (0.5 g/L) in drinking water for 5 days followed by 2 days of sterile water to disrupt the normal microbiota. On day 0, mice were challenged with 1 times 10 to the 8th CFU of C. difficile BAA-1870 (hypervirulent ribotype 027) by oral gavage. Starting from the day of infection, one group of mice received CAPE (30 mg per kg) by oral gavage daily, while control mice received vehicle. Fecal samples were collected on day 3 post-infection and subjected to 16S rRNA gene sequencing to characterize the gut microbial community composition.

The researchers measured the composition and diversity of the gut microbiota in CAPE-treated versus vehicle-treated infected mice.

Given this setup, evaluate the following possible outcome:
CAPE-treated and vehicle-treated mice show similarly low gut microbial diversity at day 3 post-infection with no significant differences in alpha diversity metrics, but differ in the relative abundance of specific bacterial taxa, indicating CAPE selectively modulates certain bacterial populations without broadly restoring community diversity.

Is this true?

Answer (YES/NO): NO